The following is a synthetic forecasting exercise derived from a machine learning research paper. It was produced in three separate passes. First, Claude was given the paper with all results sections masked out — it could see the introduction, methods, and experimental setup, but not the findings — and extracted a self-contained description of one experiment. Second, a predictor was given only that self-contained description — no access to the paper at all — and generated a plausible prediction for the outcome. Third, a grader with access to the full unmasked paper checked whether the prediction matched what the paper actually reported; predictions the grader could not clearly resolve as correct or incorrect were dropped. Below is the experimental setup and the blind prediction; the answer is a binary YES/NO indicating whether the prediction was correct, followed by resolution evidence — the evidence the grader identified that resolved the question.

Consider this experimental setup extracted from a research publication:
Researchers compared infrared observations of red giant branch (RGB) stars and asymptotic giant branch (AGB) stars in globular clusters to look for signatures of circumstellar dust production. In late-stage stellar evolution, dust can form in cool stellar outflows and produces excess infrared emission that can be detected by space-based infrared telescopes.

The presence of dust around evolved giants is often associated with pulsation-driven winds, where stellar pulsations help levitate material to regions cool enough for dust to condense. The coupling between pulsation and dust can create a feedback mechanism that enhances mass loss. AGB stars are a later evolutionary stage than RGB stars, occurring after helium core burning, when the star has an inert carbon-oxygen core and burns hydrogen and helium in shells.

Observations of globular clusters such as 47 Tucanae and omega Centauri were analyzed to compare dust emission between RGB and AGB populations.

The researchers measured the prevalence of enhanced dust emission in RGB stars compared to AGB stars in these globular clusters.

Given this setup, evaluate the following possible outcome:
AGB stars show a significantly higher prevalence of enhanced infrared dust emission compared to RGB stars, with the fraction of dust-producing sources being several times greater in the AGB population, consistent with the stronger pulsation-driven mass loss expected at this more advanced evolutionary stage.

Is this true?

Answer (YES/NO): YES